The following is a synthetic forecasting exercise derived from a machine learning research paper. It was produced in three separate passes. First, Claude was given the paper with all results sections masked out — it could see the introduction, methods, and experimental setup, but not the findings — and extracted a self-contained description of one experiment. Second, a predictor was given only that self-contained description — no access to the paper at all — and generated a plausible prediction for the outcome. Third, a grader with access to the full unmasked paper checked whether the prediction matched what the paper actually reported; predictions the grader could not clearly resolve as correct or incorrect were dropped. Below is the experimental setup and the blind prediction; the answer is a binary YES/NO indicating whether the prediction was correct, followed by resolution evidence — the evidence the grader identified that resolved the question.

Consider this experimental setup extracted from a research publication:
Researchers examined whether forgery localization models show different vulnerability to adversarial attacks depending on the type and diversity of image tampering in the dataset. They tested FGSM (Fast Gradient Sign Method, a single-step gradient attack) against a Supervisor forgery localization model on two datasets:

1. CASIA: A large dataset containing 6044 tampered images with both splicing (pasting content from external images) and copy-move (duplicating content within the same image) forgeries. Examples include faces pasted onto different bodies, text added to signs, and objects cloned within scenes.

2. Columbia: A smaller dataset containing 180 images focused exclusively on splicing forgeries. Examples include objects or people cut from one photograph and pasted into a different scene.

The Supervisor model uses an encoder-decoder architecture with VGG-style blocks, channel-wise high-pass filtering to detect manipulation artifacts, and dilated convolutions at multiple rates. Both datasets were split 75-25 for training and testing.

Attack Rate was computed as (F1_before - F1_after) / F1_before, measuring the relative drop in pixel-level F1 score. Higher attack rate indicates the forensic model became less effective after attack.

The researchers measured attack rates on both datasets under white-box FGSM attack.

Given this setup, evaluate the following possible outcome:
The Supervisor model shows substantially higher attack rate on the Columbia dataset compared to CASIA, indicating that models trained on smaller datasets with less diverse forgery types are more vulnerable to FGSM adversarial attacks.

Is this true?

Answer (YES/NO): NO